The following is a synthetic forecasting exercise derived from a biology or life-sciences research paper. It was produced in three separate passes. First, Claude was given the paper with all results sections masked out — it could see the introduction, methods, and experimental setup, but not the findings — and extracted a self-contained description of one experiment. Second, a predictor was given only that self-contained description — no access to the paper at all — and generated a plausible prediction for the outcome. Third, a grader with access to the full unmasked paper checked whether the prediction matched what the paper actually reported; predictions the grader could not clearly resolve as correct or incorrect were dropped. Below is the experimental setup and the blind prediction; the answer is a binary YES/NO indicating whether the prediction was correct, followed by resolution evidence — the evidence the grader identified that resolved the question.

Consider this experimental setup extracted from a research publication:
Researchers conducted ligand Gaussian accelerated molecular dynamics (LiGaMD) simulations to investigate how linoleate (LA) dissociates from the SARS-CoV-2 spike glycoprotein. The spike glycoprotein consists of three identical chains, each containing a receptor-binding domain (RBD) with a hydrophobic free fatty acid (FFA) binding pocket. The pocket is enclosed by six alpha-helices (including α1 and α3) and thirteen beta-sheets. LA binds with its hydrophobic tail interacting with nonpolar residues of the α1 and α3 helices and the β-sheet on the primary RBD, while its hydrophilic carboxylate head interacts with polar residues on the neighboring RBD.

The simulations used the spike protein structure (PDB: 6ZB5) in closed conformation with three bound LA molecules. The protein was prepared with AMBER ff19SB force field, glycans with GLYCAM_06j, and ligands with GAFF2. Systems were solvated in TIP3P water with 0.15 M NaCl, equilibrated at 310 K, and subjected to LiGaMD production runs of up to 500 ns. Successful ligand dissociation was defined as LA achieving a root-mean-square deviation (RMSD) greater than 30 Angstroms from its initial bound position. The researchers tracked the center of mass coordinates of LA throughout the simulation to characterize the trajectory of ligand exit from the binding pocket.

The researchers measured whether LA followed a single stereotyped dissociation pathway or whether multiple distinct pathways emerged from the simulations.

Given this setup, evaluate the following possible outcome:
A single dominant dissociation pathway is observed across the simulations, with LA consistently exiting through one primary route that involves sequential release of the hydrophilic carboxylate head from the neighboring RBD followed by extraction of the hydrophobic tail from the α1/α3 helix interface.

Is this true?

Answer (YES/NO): NO